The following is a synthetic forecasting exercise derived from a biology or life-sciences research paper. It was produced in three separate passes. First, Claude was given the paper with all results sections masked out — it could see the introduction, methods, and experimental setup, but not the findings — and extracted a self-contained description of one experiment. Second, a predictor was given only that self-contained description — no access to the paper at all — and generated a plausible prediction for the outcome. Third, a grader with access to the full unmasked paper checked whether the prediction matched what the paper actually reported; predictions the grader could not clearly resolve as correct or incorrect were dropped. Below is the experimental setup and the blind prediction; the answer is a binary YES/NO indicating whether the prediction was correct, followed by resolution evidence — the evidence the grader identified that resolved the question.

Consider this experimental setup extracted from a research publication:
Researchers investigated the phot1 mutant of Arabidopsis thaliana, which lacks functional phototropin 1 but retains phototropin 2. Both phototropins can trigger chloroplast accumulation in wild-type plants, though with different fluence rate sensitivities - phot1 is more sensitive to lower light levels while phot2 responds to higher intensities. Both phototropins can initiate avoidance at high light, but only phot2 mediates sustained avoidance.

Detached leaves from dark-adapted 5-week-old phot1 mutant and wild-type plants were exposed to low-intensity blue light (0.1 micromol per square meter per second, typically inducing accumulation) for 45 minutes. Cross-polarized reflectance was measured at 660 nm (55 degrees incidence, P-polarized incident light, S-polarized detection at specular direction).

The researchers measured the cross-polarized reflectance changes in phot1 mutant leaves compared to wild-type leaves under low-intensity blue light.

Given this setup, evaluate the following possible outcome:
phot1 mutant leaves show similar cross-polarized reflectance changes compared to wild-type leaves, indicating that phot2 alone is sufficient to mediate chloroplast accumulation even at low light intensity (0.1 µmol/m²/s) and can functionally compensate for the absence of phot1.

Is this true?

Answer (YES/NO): YES